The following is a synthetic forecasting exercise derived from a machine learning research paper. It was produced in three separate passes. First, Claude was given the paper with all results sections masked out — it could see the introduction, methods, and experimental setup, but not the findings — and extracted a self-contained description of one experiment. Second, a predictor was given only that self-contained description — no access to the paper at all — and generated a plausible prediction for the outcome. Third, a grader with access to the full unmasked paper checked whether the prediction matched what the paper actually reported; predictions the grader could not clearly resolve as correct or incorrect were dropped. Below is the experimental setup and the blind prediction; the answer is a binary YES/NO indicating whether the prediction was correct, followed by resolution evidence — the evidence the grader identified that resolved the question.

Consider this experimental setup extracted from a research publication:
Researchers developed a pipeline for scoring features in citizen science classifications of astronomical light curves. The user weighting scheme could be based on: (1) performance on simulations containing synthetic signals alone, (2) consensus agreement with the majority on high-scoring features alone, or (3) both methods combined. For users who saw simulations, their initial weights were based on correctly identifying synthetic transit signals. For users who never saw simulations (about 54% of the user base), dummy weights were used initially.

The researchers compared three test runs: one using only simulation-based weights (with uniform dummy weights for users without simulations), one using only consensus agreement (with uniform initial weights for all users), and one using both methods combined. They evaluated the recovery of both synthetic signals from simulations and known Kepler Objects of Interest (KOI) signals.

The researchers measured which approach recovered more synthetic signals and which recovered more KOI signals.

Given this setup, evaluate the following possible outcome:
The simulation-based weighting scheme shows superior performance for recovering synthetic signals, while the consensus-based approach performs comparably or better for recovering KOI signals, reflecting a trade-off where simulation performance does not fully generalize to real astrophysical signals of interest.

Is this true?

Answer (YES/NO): YES